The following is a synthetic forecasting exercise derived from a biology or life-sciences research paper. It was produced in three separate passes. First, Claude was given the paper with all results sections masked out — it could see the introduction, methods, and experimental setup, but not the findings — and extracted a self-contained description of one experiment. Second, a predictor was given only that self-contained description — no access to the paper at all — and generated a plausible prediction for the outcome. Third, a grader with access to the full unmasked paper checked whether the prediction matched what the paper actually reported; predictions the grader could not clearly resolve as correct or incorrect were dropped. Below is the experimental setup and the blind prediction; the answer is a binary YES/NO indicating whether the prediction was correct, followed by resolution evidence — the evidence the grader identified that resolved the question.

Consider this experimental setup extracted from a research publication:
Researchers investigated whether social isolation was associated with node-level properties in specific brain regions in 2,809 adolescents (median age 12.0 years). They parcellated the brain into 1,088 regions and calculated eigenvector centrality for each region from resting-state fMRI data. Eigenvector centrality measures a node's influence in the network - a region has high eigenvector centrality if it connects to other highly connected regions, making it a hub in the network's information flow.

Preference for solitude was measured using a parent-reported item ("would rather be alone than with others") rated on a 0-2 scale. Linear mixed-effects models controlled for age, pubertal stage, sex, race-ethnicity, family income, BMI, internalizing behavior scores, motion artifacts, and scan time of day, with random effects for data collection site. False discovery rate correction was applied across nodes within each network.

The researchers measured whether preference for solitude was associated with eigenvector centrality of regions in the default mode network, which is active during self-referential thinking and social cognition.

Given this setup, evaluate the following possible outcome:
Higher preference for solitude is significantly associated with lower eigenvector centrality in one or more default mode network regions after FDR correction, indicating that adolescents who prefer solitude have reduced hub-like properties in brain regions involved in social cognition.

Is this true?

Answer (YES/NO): NO